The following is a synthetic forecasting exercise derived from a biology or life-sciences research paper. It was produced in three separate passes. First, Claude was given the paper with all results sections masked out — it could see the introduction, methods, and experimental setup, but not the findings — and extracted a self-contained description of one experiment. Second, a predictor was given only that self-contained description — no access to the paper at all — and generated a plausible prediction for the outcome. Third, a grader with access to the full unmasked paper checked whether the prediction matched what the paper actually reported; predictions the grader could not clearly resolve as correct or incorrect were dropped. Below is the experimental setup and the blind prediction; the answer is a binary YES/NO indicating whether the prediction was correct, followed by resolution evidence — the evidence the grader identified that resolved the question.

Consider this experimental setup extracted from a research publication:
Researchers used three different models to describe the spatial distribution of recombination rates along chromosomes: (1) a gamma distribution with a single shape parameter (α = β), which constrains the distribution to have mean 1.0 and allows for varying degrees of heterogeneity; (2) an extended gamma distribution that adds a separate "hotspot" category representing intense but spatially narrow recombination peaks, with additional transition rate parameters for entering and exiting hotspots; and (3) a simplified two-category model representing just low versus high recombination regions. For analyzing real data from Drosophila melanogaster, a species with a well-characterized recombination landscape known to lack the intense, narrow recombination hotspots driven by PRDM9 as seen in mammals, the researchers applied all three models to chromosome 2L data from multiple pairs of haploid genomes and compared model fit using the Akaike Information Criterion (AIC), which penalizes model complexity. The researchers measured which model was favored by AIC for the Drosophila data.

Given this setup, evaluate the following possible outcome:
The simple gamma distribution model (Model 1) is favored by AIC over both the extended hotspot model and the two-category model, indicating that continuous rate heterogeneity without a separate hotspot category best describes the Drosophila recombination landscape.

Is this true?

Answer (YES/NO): YES